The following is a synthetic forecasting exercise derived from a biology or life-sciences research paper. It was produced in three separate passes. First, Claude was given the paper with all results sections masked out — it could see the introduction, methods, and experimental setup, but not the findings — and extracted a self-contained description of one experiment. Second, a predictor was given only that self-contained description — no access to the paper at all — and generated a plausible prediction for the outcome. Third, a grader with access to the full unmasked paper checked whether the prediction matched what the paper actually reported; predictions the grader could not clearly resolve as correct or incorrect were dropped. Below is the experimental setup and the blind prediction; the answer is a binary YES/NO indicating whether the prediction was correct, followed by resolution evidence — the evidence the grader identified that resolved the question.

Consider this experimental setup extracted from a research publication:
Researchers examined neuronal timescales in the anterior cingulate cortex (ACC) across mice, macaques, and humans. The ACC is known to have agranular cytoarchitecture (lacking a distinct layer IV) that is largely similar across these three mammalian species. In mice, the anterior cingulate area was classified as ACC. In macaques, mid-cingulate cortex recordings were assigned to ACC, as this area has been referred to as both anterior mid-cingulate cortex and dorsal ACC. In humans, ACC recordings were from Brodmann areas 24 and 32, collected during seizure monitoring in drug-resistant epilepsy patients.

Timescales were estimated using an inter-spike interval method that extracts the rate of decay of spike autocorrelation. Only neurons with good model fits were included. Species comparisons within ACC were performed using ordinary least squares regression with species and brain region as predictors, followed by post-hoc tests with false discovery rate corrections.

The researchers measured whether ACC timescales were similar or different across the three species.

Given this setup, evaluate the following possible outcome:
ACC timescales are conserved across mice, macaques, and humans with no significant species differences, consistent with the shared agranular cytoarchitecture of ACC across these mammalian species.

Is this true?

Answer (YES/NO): YES